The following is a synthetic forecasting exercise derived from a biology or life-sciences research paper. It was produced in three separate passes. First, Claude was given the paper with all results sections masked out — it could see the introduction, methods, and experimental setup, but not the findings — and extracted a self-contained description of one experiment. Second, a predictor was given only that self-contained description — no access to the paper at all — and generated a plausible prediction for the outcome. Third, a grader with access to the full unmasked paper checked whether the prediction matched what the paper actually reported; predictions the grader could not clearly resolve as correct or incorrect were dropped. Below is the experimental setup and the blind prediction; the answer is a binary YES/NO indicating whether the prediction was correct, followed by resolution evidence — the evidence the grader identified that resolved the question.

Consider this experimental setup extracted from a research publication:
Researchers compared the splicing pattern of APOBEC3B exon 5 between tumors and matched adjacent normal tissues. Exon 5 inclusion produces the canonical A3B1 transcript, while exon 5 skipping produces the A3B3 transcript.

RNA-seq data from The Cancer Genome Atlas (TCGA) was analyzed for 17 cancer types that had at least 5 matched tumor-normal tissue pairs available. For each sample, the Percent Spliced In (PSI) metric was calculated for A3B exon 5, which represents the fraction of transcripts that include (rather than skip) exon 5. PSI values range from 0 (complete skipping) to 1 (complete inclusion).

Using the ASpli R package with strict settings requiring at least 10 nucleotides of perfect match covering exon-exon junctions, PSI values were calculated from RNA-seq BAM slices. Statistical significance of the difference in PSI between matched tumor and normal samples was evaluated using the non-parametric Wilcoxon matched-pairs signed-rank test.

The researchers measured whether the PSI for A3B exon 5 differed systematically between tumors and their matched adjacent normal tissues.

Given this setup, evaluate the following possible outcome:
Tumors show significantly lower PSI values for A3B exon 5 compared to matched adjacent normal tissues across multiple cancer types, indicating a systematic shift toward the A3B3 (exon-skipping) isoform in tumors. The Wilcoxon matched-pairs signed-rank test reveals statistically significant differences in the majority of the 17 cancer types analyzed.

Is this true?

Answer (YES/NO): NO